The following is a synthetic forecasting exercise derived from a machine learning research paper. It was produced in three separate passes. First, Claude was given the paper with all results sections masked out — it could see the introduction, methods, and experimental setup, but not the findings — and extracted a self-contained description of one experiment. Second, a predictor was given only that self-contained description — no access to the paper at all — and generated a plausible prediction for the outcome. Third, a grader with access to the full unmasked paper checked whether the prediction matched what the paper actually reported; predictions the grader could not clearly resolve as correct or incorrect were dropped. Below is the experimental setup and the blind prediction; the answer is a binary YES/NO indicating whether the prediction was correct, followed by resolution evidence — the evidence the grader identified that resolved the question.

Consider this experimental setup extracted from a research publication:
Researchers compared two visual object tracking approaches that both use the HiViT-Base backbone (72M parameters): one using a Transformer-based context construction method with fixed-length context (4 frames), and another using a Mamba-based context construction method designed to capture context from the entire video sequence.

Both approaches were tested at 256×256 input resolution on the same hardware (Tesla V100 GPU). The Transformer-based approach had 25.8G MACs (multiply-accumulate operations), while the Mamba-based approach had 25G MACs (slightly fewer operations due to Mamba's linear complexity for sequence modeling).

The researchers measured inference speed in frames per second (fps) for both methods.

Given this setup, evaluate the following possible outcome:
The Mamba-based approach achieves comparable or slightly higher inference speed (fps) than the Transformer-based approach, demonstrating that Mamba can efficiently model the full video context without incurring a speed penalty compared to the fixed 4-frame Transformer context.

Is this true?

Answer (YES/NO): NO